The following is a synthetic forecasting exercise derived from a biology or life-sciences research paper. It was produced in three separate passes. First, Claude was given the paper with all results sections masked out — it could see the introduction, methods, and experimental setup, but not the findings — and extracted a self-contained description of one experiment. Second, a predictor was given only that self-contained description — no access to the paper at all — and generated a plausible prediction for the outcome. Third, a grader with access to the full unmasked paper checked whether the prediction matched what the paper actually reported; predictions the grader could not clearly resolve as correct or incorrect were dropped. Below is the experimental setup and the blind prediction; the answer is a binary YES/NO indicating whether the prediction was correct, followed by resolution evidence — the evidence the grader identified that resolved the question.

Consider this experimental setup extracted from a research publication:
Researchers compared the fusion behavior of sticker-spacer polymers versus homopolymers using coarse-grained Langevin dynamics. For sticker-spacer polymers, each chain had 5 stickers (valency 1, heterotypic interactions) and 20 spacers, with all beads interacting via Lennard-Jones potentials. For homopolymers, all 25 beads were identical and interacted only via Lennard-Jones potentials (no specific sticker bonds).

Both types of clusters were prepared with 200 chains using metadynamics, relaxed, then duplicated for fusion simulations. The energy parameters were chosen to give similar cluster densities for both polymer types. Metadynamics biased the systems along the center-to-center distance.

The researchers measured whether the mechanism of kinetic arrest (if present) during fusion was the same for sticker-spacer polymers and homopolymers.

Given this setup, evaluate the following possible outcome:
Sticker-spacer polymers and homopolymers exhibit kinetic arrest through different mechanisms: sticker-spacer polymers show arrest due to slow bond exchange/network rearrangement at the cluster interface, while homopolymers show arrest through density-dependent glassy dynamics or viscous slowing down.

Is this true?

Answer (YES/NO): YES